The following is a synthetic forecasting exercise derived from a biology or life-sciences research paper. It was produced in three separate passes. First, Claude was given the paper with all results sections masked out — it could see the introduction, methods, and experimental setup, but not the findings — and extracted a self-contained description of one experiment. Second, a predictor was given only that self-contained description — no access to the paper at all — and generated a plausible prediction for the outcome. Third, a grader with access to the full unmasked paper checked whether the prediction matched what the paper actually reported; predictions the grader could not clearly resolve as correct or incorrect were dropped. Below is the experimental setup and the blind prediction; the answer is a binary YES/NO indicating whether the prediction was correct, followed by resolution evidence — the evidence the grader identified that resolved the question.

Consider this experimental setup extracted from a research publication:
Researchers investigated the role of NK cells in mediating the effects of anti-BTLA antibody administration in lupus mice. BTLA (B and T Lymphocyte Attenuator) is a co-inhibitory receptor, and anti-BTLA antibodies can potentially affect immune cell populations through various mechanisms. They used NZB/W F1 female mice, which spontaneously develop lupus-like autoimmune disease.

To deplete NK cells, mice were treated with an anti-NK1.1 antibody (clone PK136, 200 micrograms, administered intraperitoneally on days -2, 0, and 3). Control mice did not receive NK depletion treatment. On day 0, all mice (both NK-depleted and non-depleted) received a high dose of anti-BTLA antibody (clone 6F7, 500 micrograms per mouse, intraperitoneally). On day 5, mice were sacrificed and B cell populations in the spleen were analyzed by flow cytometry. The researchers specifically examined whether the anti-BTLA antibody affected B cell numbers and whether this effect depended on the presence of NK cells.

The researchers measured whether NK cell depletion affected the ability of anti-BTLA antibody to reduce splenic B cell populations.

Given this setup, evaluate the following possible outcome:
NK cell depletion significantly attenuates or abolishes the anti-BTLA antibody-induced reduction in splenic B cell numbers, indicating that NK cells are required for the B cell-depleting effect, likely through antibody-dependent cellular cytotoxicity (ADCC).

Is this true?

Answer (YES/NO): NO